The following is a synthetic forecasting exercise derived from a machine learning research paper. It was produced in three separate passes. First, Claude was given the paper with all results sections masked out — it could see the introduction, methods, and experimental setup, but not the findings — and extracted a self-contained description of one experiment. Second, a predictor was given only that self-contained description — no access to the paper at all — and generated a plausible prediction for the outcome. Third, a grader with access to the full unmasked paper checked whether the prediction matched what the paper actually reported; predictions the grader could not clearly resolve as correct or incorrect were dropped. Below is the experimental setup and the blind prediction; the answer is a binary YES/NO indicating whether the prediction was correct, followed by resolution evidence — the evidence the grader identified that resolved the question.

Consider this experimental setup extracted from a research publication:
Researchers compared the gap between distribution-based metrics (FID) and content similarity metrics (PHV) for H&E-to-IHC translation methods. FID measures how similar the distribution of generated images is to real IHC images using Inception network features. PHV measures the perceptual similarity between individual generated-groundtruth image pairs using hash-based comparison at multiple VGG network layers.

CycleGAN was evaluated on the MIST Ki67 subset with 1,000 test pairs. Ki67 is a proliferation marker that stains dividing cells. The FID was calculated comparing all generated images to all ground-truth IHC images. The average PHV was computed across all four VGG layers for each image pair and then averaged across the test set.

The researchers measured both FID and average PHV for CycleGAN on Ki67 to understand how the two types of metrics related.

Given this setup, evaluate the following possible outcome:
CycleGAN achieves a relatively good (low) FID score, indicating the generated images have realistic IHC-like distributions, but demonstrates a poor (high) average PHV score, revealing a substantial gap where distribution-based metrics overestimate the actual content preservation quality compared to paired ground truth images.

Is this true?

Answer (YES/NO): NO